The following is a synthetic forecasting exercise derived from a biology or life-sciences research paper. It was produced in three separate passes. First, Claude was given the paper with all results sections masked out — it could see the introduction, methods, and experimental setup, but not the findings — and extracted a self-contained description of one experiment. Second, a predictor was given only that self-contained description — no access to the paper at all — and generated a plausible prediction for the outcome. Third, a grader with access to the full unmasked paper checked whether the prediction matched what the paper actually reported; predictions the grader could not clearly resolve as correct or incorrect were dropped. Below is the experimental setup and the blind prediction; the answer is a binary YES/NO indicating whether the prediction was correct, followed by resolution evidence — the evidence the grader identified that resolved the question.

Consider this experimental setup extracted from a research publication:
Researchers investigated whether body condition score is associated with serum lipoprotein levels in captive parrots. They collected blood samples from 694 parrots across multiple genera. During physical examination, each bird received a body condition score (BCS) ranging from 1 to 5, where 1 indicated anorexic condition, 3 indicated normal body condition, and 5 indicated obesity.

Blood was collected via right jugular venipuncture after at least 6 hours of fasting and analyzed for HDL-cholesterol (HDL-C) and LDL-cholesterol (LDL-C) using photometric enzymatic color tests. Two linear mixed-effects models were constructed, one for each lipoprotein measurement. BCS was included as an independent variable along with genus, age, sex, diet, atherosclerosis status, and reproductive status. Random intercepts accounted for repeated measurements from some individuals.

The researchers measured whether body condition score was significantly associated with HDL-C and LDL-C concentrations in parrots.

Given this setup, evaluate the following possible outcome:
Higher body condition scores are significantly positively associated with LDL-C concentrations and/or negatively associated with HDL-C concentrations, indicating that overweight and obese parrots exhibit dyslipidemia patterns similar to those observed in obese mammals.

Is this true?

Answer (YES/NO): NO